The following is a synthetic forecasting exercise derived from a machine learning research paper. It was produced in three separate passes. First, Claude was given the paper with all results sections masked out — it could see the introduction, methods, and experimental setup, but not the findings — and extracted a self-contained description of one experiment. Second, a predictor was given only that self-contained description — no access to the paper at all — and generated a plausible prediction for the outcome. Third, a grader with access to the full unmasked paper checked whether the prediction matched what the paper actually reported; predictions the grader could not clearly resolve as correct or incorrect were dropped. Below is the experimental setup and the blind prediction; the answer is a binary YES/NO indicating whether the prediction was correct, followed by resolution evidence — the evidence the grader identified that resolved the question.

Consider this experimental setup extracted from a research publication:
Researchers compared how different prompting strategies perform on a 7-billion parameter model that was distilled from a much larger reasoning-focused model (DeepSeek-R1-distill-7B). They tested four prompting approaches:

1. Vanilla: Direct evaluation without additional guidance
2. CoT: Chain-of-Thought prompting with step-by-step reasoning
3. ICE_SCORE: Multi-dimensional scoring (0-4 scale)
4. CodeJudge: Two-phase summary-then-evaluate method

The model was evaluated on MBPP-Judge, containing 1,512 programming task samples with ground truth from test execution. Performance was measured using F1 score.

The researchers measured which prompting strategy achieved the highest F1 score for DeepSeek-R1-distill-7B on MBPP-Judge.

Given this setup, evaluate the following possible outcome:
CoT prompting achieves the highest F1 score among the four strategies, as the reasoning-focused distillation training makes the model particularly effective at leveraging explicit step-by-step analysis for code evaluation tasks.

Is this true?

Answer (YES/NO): NO